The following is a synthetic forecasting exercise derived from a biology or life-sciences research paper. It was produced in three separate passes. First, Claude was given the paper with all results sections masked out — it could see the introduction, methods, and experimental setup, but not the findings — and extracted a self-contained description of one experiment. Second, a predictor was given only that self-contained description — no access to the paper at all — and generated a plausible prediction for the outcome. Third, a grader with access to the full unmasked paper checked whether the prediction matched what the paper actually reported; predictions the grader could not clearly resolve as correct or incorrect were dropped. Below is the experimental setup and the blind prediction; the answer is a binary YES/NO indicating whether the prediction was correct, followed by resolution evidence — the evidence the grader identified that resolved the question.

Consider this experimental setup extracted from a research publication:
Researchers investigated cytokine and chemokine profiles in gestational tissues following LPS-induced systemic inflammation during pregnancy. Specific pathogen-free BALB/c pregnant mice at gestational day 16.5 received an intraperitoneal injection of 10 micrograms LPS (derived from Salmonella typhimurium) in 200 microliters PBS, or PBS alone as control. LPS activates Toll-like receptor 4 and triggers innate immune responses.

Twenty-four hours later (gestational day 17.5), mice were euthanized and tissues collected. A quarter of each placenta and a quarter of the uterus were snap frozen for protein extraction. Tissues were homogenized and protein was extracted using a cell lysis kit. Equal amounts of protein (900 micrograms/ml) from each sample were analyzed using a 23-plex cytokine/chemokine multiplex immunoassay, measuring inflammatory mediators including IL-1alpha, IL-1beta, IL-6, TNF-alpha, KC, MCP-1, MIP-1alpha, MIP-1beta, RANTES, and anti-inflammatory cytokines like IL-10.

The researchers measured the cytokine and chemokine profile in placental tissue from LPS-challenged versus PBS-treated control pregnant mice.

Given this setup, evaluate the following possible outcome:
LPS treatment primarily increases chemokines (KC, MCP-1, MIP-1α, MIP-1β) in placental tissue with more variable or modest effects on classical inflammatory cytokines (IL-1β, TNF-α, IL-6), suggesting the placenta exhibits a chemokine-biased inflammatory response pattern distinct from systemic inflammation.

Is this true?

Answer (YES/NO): YES